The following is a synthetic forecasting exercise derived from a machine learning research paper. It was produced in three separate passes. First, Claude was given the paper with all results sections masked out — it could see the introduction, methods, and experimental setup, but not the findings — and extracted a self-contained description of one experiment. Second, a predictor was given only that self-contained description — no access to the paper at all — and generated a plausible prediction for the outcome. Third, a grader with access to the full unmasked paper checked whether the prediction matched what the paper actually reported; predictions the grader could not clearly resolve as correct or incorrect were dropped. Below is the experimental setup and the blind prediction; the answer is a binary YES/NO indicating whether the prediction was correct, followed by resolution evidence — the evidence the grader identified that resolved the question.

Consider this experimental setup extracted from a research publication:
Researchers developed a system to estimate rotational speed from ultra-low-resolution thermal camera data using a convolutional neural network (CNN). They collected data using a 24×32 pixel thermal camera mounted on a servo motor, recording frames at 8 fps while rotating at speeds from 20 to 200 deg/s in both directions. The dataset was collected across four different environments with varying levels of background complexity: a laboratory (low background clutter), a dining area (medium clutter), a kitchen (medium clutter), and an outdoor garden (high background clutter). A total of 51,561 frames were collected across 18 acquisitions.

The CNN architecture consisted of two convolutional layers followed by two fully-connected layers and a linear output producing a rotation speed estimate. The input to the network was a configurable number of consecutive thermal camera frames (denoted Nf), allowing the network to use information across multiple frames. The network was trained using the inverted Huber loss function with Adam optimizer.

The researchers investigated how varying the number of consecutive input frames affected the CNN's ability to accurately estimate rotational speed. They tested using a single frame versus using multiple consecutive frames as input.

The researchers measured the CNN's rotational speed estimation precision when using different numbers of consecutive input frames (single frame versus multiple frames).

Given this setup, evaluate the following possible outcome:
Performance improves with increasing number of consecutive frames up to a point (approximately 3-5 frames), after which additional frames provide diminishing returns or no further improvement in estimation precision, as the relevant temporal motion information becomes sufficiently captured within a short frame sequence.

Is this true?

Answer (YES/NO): NO